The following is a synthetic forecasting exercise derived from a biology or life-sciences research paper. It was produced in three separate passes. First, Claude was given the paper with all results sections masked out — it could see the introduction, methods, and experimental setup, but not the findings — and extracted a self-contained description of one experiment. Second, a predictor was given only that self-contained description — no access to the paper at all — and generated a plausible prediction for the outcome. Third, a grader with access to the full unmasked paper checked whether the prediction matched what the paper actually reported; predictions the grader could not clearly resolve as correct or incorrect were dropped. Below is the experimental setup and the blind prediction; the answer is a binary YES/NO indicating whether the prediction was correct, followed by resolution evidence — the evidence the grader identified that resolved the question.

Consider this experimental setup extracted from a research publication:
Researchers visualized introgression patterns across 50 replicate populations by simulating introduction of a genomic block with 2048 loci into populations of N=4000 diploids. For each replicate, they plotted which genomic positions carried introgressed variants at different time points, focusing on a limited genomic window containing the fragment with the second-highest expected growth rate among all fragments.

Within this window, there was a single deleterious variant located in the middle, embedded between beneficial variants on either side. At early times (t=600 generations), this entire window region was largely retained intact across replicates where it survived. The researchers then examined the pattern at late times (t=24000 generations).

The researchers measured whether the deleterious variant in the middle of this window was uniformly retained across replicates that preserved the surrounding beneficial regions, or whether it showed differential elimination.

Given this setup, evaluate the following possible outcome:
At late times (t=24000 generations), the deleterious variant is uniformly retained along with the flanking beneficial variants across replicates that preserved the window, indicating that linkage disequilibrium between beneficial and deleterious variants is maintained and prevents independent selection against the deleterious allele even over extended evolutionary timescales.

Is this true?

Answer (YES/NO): NO